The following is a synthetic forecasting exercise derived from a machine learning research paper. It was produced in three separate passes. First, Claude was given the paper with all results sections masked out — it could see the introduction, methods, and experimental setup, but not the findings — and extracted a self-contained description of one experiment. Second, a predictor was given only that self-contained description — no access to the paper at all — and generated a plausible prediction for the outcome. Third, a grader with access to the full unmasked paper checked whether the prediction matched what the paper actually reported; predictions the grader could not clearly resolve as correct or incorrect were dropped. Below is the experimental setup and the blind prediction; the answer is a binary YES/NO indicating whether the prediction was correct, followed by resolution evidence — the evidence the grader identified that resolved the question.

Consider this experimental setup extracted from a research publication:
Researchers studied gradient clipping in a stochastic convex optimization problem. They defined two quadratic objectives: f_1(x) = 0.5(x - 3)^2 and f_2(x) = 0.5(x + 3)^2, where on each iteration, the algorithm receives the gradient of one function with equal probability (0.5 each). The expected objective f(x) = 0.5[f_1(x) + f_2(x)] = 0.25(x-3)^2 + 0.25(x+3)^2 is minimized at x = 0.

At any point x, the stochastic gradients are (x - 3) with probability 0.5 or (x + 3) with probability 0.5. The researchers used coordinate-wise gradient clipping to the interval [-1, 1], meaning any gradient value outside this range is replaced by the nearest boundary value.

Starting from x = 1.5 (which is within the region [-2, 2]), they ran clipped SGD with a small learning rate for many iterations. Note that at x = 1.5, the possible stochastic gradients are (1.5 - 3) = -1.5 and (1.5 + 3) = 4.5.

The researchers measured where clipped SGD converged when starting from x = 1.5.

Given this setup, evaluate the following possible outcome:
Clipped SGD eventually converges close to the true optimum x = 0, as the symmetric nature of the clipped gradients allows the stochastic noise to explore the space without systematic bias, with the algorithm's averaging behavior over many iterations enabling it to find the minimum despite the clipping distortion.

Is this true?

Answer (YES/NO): NO